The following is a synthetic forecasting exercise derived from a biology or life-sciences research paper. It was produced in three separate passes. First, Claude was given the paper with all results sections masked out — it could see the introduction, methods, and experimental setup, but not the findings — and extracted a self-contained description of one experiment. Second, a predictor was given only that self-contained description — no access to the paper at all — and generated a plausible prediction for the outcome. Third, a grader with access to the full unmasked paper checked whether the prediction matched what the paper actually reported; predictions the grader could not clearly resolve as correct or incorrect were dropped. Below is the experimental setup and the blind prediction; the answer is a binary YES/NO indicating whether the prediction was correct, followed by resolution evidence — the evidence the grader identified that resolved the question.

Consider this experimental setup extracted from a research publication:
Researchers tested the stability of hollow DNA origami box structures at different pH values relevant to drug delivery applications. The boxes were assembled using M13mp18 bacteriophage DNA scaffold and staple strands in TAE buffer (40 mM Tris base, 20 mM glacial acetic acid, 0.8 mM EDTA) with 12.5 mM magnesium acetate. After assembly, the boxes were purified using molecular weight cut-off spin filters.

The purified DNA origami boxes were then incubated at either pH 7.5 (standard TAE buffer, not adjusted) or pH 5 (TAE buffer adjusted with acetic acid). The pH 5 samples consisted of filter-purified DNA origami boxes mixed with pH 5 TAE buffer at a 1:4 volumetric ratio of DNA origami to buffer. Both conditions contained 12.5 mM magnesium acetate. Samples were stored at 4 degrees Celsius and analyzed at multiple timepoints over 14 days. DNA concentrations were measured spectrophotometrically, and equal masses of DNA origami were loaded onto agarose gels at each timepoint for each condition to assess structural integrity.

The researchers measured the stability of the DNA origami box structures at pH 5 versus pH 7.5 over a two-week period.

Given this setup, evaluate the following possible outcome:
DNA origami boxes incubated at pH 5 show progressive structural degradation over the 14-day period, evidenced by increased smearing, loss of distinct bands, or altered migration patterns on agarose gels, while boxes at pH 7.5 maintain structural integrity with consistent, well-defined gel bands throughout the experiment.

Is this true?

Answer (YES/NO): NO